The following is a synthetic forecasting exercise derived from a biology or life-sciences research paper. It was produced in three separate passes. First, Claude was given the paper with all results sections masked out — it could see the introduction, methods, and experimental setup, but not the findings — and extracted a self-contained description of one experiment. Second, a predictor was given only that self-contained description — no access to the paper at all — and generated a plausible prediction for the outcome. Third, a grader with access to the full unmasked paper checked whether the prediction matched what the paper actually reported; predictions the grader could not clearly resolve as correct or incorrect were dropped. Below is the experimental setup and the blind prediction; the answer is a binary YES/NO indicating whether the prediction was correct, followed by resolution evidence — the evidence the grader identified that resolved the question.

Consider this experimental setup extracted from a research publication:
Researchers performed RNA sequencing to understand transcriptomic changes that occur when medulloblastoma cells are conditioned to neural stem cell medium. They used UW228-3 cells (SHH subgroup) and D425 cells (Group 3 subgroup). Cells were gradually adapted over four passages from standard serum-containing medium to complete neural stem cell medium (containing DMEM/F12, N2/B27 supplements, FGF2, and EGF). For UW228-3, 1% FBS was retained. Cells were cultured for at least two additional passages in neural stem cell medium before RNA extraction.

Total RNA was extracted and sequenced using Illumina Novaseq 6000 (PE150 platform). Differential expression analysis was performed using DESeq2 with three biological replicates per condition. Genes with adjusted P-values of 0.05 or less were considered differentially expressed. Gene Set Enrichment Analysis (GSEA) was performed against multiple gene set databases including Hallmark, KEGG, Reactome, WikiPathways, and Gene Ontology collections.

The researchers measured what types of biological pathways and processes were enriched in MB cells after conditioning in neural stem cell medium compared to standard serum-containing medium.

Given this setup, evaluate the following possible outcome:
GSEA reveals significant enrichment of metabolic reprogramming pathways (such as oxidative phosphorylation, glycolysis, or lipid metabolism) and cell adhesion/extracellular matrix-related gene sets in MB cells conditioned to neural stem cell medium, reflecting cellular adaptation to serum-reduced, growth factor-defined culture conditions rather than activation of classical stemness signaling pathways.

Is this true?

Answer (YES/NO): NO